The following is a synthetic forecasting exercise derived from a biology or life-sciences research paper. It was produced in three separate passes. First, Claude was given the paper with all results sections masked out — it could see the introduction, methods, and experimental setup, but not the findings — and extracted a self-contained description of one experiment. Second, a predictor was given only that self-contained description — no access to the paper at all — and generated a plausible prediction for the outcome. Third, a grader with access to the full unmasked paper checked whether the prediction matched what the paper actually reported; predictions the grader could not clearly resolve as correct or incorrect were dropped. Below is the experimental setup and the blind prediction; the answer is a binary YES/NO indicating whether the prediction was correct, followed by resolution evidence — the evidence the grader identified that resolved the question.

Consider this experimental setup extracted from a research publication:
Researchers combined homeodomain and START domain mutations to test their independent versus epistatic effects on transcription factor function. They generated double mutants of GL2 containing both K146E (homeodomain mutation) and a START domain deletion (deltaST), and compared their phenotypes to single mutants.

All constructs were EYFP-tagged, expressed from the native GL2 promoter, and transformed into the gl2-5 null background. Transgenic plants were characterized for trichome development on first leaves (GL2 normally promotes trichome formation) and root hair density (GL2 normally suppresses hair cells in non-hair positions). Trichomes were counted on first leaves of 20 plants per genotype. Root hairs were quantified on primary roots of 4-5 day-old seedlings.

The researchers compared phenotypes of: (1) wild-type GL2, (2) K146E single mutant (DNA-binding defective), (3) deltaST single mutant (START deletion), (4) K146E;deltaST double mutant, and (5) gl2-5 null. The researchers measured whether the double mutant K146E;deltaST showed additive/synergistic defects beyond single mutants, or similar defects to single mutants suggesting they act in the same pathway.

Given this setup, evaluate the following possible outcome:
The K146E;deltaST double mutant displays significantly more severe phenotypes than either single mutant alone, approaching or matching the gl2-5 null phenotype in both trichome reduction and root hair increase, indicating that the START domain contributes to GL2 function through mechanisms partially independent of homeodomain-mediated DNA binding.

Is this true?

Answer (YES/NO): NO